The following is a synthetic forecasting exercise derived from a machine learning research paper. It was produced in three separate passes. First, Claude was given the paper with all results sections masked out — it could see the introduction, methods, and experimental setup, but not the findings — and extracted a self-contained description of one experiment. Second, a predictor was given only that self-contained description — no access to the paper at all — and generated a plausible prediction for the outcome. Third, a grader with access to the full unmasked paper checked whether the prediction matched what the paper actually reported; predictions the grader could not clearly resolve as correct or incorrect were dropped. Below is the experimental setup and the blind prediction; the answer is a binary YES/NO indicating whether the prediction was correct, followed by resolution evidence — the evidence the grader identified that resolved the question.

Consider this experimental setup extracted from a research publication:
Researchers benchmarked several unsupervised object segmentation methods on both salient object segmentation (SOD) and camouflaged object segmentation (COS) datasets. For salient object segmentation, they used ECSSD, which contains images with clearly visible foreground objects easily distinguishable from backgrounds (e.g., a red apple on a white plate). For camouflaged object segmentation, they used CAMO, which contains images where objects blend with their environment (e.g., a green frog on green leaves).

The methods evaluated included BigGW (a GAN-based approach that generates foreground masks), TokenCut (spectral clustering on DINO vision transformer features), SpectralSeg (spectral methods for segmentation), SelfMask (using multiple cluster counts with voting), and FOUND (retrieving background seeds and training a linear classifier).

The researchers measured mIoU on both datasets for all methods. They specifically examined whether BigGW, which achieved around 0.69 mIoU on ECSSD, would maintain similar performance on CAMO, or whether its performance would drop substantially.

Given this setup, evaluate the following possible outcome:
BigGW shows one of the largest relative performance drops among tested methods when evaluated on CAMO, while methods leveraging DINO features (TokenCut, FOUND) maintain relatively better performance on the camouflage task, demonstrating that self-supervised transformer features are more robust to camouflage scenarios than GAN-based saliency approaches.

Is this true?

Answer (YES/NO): YES